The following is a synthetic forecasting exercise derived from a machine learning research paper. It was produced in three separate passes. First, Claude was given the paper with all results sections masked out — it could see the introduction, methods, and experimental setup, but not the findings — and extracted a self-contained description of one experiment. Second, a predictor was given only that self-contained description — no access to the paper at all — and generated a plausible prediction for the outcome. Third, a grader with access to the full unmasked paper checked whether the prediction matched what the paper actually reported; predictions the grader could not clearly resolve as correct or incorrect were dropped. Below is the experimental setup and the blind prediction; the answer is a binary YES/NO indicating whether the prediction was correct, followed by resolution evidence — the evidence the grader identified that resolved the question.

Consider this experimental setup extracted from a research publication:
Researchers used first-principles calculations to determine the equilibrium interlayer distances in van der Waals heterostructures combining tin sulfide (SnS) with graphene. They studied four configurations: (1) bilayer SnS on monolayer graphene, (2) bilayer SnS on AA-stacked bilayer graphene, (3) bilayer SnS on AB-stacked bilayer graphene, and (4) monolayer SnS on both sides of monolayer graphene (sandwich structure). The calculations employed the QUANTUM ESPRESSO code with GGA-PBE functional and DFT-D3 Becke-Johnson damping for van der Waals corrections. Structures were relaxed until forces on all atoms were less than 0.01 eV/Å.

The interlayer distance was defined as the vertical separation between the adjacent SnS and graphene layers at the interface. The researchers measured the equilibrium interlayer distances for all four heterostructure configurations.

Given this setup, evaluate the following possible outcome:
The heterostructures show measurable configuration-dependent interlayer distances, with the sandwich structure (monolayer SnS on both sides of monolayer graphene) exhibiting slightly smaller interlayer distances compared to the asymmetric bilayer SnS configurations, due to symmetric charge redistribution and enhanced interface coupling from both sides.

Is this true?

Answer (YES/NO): YES